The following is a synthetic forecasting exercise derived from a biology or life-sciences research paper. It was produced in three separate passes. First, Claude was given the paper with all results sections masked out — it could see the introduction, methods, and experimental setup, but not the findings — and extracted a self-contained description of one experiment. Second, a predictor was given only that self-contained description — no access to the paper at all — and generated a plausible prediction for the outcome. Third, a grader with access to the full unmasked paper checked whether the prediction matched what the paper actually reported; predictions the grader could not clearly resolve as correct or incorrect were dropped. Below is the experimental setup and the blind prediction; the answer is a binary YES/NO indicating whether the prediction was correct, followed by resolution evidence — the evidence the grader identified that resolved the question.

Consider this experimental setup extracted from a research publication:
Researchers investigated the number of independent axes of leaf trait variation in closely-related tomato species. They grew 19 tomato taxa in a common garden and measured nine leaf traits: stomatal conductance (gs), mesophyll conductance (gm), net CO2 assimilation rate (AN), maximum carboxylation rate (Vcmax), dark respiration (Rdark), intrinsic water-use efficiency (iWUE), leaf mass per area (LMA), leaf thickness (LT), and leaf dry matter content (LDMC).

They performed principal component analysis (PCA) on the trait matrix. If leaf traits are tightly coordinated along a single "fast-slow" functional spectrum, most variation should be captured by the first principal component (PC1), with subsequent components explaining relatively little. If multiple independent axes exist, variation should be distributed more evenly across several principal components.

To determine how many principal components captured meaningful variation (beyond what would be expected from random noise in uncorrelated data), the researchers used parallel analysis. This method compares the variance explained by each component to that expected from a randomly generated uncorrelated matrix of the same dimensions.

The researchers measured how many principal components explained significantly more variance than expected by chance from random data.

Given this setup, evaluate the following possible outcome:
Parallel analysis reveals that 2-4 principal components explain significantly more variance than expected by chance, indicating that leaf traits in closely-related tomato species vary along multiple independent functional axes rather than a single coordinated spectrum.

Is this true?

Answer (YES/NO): YES